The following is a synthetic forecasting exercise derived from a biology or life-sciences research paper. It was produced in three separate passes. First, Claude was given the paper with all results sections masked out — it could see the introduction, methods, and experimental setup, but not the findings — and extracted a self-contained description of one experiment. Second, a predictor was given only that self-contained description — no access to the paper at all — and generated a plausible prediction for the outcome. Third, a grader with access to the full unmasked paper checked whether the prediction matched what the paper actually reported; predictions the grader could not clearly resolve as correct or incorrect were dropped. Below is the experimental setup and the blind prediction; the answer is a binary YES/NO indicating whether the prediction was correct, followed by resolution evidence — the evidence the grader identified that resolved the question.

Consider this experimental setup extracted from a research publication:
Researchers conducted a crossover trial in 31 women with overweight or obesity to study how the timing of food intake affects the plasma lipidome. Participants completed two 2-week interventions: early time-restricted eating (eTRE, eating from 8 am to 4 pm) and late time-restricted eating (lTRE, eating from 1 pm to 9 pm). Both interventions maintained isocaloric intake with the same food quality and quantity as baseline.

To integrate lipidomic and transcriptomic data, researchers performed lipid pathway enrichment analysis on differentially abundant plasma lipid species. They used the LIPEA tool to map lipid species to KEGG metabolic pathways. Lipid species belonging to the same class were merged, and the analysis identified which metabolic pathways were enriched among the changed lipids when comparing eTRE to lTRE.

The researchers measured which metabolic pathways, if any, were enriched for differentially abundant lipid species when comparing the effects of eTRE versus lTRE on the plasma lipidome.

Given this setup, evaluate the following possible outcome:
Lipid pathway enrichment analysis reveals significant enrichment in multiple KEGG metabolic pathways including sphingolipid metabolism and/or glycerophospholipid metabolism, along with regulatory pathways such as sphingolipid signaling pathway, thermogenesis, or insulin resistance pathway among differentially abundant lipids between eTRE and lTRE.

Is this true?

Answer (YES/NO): NO